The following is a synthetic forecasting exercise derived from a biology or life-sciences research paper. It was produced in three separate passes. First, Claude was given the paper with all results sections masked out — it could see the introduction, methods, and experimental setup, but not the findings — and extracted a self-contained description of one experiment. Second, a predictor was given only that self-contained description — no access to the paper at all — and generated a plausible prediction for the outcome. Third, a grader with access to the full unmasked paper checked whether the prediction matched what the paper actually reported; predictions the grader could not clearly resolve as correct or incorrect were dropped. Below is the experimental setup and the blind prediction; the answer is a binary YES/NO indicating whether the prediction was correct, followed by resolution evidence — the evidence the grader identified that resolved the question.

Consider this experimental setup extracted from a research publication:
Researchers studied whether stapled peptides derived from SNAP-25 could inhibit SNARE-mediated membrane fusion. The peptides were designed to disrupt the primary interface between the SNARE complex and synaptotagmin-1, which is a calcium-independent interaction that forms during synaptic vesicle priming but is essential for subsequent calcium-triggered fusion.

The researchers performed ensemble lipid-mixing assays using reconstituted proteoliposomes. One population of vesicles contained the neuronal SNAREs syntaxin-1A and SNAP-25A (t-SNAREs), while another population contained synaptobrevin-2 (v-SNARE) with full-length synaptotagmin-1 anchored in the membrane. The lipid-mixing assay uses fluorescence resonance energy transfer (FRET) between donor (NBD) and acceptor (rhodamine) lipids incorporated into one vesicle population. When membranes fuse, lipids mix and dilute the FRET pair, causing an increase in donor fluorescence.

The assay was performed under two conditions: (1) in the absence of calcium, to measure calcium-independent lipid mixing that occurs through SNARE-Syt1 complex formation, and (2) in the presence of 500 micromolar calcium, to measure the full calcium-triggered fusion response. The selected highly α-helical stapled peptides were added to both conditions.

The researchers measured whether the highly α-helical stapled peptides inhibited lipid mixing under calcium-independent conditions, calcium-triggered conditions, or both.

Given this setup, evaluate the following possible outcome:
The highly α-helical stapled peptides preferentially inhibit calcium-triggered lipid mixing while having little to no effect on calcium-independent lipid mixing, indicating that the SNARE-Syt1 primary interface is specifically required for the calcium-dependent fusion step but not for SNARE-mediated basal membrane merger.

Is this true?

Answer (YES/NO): NO